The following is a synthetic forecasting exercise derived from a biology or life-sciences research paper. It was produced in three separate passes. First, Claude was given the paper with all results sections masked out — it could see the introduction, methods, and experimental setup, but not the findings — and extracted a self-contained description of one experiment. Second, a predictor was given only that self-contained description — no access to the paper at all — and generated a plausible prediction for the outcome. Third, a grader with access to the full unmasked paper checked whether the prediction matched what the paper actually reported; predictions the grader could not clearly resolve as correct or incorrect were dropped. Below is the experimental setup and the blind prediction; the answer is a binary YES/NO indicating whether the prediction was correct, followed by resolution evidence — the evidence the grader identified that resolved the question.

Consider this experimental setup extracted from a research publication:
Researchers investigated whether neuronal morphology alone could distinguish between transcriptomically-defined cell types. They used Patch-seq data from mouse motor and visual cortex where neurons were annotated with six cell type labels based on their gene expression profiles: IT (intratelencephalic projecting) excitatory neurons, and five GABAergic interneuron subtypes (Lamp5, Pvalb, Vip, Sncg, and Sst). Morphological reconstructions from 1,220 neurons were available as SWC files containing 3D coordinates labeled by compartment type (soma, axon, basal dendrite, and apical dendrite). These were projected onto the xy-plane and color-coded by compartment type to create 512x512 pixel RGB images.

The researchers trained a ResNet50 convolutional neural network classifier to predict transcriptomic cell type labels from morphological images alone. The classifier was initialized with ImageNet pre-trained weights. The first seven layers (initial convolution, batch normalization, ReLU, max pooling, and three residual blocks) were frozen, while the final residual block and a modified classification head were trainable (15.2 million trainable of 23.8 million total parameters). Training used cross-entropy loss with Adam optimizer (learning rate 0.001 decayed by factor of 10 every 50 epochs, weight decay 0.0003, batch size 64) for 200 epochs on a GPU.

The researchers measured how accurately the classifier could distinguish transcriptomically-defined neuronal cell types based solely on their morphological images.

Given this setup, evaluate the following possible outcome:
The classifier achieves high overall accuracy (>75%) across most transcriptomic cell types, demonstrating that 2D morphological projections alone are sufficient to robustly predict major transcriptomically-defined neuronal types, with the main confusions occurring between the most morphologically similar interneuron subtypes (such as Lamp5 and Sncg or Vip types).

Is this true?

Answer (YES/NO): NO